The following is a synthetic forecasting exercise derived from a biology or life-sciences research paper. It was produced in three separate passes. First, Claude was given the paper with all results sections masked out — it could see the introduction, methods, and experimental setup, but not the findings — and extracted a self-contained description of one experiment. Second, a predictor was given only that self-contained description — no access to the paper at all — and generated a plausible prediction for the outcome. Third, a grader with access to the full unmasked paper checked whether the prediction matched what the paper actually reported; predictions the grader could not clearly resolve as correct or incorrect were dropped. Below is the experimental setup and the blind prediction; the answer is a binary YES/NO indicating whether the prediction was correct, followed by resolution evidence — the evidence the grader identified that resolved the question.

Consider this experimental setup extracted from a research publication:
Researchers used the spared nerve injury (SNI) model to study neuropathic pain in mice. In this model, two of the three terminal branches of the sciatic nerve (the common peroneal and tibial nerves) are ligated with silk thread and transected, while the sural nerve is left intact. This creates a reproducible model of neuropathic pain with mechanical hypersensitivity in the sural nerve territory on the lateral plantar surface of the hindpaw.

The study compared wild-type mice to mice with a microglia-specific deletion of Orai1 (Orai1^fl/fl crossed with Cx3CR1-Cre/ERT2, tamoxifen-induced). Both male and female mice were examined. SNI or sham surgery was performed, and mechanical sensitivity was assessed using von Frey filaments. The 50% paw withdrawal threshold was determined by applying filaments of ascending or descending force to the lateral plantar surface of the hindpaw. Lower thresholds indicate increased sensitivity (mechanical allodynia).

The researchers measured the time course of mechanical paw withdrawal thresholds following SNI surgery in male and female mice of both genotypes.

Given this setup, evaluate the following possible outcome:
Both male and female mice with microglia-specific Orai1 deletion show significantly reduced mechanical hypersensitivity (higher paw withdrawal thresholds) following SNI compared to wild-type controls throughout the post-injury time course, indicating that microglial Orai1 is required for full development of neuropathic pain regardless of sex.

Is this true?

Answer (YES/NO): NO